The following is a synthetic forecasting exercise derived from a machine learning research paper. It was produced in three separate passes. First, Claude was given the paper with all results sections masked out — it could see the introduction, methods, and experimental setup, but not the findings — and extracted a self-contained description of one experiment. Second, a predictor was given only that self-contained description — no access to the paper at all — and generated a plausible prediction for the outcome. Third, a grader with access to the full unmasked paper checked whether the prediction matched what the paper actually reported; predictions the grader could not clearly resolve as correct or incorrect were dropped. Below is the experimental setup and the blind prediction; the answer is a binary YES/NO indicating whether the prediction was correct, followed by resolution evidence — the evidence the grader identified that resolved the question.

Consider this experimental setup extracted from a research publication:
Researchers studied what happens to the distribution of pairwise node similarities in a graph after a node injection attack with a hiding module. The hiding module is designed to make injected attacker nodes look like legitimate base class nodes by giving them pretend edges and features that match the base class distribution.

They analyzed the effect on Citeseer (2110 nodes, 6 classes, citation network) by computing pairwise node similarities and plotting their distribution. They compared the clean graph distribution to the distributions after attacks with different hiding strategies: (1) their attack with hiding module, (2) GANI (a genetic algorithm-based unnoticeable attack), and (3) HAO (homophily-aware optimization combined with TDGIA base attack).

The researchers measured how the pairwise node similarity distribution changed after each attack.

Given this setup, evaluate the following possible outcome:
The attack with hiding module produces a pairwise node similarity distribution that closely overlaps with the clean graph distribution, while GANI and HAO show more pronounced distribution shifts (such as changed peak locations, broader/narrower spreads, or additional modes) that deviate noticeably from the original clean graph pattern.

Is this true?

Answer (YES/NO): NO